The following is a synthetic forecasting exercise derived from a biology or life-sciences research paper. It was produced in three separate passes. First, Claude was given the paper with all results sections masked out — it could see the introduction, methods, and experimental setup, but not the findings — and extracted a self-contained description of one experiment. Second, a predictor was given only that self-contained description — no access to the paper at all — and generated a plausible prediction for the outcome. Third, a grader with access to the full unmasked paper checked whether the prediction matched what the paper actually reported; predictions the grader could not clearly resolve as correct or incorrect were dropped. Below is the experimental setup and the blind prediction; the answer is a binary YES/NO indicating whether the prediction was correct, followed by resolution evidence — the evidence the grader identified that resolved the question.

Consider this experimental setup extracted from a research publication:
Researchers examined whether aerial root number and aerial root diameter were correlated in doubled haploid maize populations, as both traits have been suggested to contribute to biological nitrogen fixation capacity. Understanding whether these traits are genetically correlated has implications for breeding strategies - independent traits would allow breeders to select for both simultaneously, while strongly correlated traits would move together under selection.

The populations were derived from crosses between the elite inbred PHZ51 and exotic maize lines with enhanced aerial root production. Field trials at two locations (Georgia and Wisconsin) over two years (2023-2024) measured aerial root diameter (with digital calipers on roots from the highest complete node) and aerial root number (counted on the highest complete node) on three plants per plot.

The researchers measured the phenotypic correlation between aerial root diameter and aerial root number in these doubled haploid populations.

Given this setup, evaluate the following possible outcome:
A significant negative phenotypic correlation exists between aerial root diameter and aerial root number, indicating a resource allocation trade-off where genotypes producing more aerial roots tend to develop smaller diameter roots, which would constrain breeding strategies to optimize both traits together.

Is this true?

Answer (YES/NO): NO